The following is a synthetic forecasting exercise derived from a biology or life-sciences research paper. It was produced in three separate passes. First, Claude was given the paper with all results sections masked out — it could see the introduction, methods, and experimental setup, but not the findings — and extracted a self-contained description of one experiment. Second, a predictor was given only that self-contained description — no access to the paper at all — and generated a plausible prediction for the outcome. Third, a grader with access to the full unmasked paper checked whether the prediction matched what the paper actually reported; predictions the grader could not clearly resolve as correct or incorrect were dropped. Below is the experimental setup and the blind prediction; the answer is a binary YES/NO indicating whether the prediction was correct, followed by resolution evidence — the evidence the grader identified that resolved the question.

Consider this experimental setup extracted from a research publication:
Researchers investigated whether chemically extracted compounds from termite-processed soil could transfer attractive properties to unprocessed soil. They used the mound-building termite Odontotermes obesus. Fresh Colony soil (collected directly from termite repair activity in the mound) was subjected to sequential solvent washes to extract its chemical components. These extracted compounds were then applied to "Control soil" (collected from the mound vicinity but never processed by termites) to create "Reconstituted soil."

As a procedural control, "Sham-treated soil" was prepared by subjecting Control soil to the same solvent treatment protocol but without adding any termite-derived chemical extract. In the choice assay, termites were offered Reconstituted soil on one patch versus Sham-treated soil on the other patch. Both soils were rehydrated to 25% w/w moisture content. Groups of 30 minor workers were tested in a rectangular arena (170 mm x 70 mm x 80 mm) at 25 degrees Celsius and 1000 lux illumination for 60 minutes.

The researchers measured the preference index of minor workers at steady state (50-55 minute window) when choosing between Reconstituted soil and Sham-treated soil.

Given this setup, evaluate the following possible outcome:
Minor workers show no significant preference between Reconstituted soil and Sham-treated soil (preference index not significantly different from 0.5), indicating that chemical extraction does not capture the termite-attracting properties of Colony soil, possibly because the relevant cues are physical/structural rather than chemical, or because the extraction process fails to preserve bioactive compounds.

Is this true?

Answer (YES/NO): NO